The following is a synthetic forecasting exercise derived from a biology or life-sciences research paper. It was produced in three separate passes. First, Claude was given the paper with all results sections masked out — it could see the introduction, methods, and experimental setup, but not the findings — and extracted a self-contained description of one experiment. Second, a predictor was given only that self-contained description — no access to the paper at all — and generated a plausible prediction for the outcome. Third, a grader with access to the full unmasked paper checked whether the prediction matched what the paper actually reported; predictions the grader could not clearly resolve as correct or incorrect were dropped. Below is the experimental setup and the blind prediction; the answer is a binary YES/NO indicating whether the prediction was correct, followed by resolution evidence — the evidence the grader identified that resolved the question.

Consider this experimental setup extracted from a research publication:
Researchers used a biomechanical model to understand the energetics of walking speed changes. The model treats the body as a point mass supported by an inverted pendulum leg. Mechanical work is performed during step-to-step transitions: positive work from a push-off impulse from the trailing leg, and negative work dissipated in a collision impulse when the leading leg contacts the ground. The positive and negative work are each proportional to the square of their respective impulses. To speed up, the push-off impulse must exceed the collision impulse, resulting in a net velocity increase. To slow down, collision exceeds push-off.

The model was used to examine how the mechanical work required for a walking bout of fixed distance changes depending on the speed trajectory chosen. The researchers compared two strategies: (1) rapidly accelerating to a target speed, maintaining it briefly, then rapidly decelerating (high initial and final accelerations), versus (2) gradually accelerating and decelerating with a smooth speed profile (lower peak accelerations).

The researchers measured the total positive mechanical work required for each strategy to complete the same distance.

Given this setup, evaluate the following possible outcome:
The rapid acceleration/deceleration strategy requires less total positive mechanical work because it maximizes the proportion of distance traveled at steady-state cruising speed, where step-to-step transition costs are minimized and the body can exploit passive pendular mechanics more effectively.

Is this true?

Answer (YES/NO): NO